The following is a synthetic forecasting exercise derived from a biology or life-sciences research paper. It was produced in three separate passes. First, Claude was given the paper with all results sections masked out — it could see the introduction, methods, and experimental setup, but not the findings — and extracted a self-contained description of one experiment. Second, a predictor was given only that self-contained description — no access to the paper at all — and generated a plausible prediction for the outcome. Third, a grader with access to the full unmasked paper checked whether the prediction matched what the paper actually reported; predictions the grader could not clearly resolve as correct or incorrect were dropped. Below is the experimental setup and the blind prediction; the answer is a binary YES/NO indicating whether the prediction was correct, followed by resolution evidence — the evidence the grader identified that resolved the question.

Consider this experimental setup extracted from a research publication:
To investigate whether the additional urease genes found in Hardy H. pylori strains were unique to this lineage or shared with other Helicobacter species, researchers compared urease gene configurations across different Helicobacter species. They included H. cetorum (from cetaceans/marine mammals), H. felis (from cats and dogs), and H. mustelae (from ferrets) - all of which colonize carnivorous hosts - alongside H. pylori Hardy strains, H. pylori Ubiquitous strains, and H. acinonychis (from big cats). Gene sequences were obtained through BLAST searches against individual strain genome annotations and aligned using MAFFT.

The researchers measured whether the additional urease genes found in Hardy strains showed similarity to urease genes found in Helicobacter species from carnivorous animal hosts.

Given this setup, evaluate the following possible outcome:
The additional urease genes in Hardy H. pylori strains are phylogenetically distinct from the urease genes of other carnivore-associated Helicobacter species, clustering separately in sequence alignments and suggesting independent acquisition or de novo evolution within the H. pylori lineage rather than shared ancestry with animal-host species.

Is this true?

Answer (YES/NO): NO